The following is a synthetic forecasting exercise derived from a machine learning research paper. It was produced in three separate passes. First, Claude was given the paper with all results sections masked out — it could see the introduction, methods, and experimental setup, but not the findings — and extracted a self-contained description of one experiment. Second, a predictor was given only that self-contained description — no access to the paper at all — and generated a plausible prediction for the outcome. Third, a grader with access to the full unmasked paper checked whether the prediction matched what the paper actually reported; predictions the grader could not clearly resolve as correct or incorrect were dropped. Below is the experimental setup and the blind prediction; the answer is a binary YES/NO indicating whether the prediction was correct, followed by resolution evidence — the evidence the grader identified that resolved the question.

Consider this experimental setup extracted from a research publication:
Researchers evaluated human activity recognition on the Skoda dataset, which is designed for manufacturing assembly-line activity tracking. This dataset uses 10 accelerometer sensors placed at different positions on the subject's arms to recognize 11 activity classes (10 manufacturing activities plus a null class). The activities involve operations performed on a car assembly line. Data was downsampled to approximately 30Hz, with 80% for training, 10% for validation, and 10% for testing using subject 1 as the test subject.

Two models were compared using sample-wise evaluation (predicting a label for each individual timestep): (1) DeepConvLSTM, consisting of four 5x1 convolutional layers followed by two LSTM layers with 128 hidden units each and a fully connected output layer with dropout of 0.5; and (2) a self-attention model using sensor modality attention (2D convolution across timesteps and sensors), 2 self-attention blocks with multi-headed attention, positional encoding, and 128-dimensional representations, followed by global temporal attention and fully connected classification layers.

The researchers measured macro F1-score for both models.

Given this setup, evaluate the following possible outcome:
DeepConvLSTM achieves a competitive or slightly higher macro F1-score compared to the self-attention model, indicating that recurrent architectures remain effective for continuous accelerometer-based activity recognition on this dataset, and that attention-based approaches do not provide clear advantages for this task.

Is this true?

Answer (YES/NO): YES